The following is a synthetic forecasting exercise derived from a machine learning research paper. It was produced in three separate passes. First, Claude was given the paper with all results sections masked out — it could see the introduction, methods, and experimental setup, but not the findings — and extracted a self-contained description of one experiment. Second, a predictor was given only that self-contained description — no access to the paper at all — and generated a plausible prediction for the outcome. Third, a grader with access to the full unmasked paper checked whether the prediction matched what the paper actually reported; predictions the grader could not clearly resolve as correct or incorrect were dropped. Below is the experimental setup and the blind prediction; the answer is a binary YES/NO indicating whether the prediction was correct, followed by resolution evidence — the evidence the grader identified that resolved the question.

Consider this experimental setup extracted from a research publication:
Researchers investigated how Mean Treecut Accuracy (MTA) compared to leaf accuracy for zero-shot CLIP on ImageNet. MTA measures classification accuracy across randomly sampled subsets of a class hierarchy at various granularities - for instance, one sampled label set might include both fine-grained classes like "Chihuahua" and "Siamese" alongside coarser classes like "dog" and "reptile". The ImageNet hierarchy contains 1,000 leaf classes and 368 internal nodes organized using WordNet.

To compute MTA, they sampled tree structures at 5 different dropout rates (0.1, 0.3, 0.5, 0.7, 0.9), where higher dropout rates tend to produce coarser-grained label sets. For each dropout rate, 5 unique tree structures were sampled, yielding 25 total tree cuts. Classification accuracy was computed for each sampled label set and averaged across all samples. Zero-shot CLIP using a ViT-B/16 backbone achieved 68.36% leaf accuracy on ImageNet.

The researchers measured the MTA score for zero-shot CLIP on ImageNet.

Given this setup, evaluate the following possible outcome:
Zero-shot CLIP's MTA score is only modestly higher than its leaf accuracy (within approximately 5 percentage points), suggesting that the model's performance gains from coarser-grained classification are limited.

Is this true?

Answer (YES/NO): NO